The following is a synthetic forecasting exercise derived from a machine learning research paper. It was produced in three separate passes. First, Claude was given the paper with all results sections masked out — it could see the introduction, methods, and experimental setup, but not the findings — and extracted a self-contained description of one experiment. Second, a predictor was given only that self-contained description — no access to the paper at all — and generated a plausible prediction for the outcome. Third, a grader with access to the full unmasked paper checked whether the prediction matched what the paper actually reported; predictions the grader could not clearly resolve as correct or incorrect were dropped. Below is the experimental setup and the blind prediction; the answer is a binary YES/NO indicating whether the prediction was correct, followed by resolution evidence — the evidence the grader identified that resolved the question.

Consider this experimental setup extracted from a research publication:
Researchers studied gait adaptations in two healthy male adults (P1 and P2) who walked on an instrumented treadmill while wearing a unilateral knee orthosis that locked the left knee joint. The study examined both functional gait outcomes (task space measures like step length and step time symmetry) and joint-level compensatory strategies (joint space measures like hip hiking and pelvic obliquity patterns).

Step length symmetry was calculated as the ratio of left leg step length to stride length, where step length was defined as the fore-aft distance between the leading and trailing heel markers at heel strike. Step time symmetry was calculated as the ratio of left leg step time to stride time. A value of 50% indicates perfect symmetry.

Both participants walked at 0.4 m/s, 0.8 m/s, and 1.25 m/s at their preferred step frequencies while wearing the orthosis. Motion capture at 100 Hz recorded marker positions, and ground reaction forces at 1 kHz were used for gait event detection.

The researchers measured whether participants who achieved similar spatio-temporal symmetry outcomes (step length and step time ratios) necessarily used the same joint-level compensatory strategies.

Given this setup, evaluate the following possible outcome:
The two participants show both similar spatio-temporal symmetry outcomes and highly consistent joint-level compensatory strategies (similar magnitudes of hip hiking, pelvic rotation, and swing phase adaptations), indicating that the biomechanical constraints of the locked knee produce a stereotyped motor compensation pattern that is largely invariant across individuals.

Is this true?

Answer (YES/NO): NO